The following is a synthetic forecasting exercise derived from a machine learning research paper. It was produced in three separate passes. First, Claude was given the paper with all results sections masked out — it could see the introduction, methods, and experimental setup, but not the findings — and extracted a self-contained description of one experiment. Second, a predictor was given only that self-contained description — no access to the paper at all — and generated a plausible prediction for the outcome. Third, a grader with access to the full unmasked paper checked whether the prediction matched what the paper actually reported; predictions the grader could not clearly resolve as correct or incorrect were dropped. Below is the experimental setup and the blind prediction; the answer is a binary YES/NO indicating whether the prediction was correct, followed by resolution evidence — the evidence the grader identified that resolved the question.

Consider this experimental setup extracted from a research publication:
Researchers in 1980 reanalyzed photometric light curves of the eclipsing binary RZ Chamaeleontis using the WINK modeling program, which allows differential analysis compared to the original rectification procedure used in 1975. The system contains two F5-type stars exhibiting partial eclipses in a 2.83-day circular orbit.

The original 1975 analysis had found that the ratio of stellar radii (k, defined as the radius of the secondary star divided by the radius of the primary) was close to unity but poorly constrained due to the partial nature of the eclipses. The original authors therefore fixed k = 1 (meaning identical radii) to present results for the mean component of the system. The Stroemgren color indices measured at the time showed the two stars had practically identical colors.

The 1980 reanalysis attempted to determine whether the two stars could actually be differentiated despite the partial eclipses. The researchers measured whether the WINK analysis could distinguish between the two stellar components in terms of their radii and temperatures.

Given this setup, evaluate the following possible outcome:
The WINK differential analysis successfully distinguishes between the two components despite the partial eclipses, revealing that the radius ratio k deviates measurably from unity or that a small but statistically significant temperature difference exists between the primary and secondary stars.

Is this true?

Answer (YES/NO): YES